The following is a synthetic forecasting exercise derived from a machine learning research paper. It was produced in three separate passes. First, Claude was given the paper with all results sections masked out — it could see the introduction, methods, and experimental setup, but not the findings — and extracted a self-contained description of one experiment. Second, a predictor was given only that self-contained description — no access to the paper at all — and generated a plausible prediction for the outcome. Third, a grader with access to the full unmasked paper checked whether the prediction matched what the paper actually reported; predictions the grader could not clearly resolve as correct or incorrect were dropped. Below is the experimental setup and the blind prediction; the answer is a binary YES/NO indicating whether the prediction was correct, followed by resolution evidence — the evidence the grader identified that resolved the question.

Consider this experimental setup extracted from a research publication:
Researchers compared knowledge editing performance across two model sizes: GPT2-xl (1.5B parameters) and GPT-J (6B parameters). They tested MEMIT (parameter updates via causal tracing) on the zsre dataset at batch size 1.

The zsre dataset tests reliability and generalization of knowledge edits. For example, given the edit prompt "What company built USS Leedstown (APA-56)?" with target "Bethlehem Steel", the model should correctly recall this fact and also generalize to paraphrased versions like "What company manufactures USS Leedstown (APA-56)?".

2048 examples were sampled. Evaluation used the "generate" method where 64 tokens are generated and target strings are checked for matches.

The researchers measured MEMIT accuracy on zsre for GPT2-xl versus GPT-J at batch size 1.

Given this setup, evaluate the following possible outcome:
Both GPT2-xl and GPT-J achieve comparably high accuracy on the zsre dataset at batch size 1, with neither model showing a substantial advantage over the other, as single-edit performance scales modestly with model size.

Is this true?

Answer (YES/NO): NO